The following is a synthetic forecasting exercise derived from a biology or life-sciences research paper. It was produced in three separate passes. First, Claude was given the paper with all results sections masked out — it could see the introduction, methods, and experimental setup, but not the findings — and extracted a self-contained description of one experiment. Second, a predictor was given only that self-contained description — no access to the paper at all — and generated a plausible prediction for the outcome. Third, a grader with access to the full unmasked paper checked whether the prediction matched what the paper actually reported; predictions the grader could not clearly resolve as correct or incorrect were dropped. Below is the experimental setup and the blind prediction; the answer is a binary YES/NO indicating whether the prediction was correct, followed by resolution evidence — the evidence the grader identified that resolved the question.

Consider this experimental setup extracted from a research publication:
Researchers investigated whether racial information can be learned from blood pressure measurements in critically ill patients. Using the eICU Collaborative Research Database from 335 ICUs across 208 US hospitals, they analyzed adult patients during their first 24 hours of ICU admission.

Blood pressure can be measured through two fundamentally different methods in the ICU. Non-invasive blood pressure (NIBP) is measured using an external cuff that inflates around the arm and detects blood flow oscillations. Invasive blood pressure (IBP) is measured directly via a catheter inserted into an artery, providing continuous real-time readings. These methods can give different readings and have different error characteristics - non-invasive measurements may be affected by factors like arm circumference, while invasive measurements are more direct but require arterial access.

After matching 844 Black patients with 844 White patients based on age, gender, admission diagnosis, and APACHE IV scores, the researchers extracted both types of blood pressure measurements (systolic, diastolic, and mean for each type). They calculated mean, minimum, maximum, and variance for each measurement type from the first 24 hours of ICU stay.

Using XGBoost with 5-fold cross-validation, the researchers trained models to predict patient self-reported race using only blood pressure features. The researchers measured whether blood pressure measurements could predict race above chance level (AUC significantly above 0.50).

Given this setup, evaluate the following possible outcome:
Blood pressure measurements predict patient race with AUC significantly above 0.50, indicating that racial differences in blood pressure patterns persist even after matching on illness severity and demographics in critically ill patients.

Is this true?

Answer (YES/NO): YES